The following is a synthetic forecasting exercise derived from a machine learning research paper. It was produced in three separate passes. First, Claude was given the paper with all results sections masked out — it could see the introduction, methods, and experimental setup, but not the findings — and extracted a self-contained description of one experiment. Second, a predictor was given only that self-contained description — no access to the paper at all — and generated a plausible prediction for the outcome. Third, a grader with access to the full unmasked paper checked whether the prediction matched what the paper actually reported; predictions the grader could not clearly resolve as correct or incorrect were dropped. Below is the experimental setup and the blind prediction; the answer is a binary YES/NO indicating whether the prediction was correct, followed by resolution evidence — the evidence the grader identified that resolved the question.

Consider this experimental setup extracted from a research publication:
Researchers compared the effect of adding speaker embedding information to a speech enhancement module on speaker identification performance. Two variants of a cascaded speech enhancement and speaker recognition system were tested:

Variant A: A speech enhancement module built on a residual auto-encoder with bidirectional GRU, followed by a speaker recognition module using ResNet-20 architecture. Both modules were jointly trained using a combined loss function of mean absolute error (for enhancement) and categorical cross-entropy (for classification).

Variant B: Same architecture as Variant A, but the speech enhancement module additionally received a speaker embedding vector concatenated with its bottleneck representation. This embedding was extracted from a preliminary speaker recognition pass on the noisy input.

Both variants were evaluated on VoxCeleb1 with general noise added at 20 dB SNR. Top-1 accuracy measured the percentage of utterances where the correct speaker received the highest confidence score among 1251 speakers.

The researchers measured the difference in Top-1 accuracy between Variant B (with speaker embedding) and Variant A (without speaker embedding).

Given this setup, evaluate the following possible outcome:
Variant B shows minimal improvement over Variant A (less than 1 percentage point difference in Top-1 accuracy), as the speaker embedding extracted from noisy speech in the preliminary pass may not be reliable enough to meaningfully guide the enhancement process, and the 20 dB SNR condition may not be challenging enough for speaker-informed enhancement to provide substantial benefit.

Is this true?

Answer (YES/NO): YES